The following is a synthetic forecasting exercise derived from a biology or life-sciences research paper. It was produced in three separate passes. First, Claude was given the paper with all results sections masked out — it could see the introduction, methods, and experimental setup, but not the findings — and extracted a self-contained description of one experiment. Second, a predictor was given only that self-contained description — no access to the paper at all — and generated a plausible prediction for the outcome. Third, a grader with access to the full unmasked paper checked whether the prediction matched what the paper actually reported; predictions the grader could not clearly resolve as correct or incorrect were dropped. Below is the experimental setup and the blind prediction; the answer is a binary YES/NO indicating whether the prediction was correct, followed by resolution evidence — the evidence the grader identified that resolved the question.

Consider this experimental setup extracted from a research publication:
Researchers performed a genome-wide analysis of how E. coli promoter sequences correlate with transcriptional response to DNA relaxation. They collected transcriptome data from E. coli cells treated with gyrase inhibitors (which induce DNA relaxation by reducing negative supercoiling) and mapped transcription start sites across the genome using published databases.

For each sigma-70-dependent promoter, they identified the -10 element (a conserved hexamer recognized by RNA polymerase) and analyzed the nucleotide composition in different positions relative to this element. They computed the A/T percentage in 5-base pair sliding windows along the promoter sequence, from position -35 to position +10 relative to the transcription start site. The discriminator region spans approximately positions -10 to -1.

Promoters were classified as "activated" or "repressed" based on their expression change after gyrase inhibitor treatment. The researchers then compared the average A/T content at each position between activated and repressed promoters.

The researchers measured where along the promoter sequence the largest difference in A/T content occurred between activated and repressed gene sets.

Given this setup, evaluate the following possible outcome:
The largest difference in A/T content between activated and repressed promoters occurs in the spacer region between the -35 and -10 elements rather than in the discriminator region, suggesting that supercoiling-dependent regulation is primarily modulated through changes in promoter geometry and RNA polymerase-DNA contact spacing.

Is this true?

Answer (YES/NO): NO